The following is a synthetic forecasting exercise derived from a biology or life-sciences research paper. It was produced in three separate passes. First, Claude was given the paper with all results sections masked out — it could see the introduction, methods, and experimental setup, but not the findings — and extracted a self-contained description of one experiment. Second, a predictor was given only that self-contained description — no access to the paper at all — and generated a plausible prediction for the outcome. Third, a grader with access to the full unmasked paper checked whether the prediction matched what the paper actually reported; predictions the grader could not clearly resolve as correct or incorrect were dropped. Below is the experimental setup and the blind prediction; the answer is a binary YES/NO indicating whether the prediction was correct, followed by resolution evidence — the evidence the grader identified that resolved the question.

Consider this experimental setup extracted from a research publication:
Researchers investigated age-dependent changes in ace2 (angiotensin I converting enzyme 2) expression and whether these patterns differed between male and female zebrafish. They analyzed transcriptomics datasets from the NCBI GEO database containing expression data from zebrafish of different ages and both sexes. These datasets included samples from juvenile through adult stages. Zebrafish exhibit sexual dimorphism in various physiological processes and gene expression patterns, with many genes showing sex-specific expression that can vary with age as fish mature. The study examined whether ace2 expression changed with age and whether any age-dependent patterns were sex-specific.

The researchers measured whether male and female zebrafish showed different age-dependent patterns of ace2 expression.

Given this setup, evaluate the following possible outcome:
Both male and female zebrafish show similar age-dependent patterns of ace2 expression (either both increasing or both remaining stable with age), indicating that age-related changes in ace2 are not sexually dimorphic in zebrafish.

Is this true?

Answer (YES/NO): NO